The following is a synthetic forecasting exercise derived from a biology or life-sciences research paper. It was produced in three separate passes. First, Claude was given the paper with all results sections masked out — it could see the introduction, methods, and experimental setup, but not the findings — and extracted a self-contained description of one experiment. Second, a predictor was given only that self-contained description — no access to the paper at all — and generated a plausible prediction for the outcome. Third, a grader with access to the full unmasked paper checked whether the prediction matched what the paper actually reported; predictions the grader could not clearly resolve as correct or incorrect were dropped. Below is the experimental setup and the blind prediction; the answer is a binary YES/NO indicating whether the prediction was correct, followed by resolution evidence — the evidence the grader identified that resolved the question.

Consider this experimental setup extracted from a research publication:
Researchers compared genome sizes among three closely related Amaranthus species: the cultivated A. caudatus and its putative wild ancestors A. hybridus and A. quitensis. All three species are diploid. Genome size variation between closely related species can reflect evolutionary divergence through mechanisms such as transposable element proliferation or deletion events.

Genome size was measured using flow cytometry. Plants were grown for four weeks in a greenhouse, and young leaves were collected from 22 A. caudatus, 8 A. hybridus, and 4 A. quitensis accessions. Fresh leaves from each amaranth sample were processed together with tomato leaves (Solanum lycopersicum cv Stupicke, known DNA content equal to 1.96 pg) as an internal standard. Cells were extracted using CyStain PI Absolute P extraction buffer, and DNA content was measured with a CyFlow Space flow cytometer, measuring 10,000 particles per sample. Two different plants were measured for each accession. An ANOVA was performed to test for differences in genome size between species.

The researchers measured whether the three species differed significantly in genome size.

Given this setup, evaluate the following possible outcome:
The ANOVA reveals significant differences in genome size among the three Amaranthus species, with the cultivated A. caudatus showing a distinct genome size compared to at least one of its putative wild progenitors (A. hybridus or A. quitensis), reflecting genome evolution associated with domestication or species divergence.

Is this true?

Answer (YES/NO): NO